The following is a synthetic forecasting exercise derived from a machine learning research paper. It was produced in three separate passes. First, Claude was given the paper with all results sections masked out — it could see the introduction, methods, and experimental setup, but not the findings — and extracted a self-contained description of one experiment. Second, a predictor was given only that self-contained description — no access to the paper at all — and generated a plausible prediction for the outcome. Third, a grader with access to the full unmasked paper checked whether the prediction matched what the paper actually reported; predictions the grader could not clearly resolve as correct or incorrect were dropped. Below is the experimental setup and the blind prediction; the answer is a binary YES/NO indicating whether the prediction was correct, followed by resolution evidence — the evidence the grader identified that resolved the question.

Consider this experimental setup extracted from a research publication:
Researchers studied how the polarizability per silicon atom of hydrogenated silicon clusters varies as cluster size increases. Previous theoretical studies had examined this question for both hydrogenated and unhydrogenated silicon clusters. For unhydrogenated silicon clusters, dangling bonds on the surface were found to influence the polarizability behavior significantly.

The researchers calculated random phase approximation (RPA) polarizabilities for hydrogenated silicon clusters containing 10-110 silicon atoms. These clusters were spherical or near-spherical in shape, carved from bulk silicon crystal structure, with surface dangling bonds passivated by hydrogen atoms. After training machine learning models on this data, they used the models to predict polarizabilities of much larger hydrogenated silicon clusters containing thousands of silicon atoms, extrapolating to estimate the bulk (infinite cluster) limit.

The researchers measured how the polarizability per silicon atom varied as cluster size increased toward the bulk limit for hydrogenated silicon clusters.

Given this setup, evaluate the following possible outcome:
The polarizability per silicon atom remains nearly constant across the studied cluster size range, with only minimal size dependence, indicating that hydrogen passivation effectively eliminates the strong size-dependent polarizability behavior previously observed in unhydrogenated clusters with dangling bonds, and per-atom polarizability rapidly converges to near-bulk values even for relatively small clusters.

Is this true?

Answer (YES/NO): NO